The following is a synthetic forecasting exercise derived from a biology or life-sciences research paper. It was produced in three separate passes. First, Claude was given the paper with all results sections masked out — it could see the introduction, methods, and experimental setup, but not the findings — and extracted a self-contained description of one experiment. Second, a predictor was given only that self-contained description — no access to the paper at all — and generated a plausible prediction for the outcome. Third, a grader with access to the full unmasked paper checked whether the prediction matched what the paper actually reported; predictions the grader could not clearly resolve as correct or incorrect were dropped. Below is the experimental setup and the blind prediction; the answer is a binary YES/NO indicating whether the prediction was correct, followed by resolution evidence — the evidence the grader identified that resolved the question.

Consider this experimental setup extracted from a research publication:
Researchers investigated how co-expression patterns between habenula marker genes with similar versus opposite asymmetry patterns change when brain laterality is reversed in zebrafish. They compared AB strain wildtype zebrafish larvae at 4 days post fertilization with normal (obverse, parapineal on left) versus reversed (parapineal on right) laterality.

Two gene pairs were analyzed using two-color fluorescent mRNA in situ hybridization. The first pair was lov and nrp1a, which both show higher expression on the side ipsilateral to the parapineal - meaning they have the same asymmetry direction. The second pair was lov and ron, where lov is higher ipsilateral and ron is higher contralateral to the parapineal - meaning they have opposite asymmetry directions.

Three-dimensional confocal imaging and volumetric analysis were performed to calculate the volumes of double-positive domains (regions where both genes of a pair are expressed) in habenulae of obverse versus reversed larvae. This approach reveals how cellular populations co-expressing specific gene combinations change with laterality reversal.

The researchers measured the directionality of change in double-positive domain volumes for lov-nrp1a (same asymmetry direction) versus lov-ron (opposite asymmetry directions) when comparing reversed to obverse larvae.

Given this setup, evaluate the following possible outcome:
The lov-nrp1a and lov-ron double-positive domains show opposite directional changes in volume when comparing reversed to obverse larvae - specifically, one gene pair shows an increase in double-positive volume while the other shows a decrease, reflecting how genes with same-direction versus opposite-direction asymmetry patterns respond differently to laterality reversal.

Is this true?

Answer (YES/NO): YES